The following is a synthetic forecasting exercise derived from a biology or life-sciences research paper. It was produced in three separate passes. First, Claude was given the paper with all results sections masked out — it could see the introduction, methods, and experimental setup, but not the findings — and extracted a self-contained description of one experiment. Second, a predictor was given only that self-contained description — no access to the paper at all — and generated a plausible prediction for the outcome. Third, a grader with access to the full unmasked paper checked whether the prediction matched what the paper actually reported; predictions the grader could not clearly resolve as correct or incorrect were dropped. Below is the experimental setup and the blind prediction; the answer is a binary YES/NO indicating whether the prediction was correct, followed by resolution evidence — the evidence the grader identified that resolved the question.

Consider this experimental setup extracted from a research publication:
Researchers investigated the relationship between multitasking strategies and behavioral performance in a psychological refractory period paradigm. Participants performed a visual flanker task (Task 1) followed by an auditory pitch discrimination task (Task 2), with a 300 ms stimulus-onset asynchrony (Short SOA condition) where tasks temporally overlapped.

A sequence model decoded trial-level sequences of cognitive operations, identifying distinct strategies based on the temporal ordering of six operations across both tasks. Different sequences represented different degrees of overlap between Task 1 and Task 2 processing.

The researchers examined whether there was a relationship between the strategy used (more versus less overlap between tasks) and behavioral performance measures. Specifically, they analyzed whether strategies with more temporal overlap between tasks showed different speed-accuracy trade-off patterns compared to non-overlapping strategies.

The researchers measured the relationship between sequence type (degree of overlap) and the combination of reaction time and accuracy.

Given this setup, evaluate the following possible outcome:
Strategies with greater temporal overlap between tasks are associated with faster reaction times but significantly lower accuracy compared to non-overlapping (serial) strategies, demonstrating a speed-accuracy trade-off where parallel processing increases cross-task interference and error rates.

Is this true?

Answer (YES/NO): NO